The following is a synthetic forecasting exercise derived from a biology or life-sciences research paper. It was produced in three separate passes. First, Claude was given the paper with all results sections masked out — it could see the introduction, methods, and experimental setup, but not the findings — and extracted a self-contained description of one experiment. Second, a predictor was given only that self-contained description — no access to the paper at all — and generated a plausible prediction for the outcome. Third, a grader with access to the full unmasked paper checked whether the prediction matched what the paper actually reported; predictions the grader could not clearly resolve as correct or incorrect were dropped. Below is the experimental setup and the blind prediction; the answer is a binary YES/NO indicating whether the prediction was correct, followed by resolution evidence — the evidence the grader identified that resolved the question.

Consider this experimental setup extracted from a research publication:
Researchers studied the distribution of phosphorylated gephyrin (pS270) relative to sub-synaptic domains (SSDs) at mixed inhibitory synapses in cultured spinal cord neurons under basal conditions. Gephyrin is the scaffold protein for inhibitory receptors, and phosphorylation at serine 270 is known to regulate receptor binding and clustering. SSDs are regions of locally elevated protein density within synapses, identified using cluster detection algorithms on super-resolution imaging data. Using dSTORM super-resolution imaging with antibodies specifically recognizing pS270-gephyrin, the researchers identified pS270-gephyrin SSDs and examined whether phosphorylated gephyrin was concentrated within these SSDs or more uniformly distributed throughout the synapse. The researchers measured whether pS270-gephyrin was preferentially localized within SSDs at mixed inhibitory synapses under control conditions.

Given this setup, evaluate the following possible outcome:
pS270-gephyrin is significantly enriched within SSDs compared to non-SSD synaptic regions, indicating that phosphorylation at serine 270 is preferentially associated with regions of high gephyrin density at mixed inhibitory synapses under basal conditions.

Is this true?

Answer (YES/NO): YES